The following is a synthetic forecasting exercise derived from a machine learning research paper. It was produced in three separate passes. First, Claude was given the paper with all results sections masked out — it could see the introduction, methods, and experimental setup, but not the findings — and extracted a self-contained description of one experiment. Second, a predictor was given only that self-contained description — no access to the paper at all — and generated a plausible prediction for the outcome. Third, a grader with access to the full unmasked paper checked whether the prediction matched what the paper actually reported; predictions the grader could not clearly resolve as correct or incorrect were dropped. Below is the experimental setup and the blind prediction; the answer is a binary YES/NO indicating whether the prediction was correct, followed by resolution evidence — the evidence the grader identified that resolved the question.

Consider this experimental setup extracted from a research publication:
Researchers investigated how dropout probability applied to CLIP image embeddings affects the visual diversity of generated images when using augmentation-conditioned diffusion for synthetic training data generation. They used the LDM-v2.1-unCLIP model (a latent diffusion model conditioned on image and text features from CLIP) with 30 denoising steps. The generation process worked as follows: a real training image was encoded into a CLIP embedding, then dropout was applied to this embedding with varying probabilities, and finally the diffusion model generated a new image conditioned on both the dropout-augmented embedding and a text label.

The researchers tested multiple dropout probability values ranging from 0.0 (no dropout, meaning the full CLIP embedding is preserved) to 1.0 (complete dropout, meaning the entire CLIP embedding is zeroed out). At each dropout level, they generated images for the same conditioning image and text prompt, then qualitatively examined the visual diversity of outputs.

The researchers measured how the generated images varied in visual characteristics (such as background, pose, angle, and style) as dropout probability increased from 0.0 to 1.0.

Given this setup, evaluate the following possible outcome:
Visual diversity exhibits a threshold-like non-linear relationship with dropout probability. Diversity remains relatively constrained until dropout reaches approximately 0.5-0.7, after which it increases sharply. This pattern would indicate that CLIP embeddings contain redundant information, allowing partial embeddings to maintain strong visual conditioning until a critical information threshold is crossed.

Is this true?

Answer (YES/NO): NO